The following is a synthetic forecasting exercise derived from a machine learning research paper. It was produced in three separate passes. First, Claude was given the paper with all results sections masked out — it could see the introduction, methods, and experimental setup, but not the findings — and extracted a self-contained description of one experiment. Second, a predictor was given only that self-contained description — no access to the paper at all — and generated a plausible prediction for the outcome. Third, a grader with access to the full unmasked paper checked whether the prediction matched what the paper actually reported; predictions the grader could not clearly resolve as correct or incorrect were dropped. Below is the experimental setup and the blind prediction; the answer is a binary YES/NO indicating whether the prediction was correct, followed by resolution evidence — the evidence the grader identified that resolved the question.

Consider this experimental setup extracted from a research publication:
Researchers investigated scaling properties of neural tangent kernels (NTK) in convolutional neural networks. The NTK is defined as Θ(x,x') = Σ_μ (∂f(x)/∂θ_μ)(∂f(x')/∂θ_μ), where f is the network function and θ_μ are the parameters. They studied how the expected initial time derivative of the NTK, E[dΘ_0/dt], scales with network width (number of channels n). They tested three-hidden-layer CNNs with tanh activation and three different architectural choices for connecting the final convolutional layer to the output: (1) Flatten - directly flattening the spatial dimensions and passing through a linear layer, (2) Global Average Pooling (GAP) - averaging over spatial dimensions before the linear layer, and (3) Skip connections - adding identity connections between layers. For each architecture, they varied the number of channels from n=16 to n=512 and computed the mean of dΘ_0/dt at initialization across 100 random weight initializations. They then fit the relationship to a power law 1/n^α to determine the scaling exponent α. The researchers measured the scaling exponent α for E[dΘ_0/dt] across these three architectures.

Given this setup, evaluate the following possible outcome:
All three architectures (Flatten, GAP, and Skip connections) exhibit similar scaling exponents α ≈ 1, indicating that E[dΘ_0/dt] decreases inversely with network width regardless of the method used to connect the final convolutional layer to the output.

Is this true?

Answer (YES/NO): YES